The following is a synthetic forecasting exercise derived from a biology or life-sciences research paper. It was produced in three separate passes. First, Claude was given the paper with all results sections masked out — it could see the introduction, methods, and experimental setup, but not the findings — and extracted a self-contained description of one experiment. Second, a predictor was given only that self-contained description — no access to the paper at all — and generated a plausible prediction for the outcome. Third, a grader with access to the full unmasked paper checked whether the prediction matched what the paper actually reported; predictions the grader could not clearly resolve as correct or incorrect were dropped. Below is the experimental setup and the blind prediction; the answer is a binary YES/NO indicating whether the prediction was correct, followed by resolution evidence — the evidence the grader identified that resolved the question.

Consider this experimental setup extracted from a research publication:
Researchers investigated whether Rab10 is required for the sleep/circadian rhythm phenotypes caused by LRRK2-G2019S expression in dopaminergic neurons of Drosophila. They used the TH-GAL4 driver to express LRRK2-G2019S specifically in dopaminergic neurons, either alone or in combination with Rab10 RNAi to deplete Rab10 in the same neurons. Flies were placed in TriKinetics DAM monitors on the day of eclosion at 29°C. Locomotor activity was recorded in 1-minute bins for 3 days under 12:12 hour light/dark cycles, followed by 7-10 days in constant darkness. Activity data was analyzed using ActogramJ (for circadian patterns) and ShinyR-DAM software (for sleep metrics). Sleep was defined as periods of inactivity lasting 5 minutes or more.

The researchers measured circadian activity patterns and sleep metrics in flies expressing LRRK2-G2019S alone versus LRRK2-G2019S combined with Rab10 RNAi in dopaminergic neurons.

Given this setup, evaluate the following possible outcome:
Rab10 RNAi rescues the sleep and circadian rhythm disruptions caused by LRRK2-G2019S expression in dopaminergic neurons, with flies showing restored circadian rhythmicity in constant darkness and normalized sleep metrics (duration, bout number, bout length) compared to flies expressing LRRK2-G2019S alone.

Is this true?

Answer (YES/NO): NO